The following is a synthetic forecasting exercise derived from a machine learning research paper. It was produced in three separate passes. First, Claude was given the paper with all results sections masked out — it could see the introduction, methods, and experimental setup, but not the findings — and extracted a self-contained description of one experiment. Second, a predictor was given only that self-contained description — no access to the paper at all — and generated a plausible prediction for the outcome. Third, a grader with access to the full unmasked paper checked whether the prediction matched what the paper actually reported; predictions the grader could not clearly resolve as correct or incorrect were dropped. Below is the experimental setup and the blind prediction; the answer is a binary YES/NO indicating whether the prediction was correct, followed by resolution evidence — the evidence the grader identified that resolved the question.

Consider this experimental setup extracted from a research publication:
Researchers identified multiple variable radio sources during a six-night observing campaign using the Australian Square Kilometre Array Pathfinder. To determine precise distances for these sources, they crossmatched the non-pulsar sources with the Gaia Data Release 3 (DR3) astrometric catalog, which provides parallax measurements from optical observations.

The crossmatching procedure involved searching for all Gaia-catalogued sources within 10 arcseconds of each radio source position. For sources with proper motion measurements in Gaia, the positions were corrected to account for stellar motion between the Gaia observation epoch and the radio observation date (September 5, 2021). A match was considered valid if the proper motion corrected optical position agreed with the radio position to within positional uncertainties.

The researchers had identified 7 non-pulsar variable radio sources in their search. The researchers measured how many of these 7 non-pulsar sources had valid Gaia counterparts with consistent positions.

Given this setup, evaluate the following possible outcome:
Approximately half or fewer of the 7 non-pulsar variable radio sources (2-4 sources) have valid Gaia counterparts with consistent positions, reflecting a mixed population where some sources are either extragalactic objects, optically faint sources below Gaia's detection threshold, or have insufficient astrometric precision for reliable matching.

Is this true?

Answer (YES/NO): NO